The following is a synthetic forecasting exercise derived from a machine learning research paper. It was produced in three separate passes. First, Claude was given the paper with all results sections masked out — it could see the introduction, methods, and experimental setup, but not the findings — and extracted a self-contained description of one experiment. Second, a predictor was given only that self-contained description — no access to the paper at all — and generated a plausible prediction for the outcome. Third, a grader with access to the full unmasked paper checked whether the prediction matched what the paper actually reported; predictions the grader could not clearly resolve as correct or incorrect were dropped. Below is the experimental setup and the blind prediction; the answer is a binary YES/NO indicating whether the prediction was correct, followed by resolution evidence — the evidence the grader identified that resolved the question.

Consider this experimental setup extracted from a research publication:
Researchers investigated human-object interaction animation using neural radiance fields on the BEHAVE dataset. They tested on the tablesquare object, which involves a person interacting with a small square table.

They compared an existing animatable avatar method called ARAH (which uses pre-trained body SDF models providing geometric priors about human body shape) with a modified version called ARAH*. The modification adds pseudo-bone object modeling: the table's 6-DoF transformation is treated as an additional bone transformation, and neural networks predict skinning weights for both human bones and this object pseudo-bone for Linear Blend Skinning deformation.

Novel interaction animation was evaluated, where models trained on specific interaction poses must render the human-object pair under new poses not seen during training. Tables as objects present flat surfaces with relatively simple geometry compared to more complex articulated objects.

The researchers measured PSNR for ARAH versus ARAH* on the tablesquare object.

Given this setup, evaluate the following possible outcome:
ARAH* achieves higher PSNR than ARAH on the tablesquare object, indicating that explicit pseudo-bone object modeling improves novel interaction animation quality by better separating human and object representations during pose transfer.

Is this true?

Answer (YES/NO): YES